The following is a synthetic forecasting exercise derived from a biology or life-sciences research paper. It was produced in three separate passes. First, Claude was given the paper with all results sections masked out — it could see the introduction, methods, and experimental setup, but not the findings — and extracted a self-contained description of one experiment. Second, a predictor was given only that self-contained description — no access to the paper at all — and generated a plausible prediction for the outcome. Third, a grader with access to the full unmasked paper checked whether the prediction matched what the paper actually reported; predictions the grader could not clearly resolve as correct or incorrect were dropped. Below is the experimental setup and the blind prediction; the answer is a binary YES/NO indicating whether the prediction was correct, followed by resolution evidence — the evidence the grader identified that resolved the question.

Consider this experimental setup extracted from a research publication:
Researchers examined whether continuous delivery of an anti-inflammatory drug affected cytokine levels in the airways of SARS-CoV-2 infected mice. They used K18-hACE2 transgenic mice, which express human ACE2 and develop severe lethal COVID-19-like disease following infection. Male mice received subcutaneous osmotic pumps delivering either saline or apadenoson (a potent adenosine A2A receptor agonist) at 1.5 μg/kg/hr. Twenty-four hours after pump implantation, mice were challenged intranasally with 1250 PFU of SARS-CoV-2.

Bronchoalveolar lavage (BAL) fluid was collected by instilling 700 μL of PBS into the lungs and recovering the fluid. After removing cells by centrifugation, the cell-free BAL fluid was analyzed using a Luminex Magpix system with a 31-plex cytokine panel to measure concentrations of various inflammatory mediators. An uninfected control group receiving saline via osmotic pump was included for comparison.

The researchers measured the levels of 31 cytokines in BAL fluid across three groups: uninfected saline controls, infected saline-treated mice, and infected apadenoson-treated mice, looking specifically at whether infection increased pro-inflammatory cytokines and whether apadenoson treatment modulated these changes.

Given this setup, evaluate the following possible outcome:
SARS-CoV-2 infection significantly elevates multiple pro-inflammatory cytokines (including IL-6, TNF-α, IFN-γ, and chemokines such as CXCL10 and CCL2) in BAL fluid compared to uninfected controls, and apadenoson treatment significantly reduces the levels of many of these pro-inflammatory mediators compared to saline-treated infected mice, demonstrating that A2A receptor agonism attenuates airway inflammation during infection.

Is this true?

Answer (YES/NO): NO